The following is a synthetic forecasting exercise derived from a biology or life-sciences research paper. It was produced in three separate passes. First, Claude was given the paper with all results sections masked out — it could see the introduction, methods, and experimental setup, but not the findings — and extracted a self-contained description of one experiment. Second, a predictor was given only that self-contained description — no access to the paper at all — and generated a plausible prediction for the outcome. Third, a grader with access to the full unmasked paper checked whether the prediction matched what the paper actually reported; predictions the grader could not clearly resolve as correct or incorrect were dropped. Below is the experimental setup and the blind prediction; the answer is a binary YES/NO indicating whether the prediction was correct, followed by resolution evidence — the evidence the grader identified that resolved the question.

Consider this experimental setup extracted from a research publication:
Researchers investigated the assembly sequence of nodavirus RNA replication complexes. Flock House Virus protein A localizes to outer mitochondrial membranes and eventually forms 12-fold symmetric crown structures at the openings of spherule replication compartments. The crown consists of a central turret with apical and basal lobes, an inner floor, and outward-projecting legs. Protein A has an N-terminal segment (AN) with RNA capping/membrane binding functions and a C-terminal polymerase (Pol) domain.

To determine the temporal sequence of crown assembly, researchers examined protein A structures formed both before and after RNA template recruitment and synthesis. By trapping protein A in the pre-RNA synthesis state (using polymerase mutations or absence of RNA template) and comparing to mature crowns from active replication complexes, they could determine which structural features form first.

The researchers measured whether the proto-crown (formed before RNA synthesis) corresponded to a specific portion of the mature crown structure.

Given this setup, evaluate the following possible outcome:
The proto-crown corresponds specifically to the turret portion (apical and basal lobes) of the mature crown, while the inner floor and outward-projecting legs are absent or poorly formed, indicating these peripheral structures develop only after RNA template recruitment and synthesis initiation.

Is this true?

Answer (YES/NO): NO